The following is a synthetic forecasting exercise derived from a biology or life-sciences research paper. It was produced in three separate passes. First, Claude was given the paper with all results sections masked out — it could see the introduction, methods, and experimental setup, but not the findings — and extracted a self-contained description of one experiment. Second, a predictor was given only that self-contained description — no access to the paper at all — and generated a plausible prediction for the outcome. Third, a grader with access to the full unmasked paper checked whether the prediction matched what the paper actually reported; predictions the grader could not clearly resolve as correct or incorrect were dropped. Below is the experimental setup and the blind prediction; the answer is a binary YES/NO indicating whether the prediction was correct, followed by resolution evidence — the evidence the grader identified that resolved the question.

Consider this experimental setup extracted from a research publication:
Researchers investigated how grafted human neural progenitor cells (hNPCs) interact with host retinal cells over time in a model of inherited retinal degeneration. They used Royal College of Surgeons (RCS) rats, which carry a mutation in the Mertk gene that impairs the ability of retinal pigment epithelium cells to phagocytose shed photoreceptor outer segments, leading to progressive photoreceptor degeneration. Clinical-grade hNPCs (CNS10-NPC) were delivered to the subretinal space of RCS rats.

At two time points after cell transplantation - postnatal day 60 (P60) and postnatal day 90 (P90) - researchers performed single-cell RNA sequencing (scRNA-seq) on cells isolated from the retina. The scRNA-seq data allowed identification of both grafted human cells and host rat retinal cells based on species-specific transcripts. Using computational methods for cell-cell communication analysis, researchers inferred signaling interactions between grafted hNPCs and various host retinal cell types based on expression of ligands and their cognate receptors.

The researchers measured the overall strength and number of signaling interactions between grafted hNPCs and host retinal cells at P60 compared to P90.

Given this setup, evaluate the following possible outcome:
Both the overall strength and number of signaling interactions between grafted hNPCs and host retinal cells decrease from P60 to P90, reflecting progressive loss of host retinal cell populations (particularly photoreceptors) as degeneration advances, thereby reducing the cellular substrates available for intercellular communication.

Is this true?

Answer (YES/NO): YES